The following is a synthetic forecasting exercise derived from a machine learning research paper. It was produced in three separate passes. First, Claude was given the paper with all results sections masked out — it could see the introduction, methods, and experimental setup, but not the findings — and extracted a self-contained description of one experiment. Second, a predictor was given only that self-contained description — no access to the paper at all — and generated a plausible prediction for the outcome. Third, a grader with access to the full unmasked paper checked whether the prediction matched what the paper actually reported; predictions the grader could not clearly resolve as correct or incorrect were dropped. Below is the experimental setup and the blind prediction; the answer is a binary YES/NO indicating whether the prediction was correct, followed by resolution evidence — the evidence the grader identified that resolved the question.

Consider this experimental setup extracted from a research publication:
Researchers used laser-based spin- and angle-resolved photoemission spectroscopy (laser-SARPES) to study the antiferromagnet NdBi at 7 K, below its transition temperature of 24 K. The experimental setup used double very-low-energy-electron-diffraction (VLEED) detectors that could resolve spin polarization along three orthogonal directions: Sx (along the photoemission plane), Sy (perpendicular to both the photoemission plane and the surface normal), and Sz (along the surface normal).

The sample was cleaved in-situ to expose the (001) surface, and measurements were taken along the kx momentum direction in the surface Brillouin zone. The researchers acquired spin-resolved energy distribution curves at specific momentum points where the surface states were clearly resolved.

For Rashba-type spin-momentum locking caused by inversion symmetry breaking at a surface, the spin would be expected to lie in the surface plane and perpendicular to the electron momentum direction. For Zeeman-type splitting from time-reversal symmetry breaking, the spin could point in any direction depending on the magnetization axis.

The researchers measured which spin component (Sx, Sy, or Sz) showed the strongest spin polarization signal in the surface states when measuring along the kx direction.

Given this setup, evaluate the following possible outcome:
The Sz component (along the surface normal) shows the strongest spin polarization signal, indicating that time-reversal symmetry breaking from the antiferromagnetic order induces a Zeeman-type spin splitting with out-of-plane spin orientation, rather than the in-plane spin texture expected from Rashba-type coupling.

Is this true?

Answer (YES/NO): NO